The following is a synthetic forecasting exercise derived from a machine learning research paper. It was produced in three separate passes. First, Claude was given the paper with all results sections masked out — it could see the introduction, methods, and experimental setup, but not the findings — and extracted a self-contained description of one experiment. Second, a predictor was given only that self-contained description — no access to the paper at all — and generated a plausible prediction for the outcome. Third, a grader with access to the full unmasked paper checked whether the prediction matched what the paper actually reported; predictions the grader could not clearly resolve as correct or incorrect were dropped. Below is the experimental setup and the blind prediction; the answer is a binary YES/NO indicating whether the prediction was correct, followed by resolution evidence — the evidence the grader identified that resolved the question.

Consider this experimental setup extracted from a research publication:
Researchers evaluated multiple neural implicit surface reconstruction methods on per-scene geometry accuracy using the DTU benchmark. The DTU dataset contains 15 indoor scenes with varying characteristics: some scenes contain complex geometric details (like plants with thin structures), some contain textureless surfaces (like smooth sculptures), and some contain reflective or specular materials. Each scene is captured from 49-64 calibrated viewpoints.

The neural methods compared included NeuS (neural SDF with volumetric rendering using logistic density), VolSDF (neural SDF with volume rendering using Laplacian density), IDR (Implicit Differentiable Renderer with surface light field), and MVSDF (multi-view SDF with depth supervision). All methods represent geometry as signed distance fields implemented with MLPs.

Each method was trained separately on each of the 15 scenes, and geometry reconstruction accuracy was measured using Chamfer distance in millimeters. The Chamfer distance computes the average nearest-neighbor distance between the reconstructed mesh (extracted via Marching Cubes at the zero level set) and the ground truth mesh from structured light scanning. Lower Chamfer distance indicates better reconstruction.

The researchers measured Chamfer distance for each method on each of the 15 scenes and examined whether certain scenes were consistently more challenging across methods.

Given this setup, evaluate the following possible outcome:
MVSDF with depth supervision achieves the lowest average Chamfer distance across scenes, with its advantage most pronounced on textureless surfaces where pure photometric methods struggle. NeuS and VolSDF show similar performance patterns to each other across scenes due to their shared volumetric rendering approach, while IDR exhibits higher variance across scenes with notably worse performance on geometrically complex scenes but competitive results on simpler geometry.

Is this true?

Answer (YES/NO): NO